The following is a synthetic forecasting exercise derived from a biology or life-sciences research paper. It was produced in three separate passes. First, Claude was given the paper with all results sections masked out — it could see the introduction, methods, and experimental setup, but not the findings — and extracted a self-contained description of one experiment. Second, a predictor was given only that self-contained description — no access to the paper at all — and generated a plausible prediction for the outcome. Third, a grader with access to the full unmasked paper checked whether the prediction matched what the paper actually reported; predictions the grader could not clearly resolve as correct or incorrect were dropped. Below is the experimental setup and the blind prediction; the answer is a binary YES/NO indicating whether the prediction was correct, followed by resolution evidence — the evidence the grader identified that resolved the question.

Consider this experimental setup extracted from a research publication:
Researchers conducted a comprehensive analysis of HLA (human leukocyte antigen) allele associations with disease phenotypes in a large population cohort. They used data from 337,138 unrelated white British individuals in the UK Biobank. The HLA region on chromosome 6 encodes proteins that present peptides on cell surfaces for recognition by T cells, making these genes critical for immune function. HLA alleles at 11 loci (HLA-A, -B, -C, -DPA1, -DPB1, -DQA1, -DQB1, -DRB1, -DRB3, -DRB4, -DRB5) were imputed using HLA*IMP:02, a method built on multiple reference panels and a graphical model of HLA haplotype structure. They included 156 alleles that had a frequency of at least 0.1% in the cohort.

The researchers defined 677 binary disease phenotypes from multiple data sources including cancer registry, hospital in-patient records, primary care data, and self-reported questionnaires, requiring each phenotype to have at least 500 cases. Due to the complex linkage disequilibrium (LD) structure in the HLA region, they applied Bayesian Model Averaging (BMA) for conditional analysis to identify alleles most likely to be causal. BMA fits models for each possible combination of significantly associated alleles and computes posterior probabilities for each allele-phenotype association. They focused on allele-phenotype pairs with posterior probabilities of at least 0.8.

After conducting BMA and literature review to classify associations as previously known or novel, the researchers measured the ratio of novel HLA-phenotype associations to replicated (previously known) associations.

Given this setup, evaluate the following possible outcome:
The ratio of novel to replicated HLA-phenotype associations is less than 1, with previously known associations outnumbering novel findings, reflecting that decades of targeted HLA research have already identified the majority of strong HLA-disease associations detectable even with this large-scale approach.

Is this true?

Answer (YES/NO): NO